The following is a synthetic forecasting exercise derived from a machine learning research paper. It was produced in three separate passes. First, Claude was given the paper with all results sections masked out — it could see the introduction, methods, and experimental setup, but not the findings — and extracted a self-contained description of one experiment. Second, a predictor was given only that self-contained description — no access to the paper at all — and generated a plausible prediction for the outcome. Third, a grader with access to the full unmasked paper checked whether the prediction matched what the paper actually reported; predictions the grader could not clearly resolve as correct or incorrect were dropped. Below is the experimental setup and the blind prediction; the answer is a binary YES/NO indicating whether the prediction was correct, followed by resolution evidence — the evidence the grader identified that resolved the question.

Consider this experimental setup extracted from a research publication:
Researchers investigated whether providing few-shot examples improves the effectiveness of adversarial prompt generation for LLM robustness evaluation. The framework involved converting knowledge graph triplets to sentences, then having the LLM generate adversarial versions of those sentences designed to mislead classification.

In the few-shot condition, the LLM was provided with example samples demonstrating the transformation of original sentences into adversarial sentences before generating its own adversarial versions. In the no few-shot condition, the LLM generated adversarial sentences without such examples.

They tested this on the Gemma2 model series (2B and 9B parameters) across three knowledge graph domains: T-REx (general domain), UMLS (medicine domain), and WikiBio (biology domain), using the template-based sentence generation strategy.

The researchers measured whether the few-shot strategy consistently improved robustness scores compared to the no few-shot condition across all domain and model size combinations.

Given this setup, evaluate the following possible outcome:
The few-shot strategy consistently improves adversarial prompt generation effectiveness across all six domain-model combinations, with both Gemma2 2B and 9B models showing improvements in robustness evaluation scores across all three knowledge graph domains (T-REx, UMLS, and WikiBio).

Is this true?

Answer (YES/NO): NO